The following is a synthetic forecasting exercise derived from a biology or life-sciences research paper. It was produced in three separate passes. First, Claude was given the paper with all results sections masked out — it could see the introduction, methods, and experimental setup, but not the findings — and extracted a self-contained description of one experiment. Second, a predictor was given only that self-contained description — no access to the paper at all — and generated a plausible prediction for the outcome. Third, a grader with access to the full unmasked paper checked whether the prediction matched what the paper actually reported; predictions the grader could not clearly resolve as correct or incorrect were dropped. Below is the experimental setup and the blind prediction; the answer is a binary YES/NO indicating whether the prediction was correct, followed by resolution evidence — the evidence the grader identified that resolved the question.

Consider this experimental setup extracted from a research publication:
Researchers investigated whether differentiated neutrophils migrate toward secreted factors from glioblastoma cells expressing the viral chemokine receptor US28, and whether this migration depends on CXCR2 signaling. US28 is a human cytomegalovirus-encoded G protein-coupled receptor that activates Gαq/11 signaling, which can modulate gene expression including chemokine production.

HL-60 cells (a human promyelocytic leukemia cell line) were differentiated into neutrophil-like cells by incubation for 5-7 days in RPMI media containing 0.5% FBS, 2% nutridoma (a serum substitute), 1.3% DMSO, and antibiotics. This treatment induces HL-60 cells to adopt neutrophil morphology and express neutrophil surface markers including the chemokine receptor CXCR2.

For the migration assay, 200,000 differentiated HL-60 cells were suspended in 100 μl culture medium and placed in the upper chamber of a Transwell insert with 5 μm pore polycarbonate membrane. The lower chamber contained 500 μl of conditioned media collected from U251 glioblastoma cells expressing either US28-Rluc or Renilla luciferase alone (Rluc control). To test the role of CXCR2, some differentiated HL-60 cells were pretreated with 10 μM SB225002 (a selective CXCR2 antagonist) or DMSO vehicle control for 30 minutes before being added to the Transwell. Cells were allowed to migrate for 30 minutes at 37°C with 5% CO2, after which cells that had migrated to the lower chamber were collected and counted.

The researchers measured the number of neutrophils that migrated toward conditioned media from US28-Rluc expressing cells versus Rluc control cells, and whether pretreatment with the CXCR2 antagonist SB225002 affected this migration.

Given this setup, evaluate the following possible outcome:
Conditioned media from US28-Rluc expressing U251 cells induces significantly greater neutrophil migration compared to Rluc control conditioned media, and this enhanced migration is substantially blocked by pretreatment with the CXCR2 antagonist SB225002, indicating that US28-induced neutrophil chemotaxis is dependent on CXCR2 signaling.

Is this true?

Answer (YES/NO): YES